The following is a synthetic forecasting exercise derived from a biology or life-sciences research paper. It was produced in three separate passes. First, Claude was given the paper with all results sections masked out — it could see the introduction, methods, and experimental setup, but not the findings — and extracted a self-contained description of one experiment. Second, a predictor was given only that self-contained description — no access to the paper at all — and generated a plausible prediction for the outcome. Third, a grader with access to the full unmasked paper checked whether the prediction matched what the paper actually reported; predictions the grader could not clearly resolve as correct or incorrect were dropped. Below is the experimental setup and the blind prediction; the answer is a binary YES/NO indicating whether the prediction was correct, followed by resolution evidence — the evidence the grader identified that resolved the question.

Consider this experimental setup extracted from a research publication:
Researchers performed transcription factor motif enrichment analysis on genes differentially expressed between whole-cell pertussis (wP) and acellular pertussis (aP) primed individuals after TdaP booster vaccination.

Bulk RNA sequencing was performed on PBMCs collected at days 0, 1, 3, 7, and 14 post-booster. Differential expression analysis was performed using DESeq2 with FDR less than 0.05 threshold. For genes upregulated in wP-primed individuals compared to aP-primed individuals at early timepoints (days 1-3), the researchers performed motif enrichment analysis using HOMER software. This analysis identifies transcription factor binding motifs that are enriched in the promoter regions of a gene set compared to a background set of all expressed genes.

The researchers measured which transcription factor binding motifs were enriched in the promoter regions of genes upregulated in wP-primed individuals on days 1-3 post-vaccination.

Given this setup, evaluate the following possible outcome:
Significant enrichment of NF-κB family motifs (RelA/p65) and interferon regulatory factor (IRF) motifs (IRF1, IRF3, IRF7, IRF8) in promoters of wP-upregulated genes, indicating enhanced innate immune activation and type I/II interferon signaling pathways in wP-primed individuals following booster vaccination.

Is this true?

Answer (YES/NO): NO